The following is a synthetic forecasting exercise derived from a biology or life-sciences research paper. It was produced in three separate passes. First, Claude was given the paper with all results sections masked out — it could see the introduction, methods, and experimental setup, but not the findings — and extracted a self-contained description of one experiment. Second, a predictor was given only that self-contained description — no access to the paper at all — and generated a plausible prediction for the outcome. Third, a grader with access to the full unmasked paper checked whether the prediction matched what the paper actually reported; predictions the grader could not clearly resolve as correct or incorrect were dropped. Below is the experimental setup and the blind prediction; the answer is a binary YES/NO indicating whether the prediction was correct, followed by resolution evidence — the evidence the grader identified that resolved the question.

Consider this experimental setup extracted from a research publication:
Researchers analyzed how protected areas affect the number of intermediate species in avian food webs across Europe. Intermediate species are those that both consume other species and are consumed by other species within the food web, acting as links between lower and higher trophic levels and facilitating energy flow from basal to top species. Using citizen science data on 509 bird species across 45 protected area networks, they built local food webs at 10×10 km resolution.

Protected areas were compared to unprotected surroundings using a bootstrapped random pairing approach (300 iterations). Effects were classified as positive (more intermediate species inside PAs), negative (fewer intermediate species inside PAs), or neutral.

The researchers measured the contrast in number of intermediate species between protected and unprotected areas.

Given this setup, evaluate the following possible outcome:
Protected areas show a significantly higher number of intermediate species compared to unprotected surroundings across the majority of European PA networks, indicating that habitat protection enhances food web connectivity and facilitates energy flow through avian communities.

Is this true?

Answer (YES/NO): NO